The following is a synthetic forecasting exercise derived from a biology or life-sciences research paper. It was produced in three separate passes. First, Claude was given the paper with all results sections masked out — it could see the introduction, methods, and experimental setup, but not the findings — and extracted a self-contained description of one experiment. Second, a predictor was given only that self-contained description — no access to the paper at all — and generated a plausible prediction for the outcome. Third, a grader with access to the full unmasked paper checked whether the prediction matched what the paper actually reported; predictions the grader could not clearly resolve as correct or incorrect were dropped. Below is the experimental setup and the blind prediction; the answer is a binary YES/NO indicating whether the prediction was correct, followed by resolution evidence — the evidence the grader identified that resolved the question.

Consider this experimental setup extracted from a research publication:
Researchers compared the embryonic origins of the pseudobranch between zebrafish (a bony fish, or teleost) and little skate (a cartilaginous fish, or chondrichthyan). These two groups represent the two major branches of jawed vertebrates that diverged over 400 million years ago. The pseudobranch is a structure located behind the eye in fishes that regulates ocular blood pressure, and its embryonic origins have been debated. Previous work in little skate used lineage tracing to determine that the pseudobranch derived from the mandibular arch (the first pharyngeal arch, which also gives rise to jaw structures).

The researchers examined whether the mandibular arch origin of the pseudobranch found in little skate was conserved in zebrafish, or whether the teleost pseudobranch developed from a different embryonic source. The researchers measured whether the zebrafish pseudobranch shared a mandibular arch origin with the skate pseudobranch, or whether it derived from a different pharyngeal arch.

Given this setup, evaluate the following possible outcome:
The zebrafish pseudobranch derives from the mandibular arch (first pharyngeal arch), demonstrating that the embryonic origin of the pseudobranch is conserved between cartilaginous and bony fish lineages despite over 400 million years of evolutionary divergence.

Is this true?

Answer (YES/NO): YES